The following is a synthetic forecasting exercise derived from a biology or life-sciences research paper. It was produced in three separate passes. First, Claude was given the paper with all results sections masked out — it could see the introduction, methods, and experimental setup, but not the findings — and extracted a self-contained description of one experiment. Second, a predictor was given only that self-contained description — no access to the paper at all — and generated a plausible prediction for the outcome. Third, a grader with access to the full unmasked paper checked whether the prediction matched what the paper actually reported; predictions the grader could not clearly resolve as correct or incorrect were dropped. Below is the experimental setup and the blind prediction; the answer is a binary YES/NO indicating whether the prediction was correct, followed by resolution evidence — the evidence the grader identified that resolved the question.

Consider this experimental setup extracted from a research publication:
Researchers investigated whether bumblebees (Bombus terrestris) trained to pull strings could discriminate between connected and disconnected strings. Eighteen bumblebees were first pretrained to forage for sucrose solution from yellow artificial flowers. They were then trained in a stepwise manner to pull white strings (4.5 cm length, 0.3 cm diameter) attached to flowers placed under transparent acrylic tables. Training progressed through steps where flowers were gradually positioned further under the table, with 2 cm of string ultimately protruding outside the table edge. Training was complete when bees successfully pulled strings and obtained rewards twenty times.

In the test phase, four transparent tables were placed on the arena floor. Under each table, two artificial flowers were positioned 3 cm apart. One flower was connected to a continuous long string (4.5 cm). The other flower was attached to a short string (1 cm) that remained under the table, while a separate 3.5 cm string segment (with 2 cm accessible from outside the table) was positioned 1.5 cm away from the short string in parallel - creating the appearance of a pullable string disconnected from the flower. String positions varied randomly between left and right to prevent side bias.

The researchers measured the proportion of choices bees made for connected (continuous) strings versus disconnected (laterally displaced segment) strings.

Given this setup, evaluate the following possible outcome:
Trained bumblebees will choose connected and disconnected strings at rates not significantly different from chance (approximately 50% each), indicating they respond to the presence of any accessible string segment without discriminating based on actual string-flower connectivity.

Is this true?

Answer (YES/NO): NO